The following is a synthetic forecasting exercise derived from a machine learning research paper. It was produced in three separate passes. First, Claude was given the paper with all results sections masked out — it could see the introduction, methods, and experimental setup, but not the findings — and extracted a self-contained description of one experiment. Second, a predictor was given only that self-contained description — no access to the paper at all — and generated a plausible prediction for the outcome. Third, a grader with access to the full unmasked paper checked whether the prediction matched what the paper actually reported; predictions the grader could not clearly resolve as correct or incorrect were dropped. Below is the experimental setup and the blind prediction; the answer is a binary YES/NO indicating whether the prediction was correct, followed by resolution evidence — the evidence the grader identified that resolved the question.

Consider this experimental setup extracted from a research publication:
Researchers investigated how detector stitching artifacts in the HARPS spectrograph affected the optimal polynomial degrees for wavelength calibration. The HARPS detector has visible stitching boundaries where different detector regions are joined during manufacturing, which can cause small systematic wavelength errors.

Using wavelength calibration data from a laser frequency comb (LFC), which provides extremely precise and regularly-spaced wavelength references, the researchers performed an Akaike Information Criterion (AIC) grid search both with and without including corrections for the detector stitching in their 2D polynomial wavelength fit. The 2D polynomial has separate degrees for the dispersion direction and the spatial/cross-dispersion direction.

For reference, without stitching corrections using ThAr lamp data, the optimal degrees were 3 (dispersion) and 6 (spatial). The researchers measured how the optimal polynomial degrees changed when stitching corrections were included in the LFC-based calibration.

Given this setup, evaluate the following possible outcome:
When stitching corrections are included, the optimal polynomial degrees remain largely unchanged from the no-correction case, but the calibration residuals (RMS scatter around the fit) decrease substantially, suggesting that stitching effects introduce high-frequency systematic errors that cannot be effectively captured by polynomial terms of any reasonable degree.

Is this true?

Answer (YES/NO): NO